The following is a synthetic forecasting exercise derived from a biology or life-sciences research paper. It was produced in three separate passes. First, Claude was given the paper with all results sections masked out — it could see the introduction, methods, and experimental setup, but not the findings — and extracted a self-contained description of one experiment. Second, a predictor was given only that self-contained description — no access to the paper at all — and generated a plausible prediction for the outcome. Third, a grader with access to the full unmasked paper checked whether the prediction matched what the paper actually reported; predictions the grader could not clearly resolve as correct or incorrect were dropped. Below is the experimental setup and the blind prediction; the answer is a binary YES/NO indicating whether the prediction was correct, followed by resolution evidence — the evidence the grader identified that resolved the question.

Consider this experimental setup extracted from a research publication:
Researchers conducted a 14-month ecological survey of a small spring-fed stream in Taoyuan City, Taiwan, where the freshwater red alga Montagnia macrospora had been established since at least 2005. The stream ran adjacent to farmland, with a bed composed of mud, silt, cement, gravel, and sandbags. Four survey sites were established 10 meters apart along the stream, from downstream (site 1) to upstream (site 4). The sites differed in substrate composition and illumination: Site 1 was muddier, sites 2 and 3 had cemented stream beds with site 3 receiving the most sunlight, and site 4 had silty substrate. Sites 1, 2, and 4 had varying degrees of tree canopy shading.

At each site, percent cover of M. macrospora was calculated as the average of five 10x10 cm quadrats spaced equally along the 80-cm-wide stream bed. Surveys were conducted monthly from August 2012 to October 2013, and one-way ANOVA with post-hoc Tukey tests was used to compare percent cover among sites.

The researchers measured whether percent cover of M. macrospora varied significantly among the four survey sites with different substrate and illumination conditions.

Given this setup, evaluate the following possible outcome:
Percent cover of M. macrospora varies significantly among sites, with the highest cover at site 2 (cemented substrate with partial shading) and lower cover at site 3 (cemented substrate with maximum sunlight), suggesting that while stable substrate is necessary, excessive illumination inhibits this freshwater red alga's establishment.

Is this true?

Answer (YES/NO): NO